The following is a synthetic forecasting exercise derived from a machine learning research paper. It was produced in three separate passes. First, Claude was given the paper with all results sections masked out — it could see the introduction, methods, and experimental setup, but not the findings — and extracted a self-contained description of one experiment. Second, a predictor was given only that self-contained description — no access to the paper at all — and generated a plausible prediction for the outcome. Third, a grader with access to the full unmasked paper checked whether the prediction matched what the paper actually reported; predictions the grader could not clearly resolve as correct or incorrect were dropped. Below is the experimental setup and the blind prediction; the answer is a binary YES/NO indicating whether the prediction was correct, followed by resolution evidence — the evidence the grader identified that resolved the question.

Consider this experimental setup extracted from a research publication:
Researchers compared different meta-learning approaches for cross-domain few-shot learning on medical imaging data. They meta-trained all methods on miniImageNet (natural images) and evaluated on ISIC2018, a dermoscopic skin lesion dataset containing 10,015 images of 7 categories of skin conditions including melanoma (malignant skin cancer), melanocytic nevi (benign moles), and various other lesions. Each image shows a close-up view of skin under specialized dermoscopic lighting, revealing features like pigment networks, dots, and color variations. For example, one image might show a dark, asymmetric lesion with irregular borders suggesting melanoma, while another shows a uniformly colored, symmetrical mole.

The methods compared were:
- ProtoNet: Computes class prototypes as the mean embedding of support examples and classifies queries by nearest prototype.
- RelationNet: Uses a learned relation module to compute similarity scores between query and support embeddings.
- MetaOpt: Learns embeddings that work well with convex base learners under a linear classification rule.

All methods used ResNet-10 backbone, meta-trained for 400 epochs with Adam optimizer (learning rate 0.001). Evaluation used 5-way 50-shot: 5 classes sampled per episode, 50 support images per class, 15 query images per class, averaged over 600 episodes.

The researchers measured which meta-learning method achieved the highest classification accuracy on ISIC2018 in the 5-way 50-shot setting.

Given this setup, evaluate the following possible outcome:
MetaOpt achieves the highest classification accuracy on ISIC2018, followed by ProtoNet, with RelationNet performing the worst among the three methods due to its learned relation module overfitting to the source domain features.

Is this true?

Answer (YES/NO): YES